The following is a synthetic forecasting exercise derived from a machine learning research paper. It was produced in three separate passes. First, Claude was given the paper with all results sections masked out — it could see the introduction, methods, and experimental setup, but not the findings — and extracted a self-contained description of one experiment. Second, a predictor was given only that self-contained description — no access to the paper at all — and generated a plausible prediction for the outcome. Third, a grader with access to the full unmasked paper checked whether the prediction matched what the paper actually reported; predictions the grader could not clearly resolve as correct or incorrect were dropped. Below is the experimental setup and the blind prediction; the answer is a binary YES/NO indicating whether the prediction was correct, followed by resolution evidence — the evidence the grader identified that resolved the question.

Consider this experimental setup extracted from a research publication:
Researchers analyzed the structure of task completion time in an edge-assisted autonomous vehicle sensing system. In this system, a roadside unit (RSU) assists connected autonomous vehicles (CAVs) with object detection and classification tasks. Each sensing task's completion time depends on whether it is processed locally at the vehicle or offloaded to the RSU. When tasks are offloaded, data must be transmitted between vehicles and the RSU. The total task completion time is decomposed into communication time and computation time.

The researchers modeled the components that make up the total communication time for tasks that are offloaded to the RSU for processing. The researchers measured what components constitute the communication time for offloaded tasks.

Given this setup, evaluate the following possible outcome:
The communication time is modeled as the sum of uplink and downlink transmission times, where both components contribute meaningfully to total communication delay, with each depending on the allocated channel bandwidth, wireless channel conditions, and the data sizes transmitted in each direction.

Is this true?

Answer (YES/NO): NO